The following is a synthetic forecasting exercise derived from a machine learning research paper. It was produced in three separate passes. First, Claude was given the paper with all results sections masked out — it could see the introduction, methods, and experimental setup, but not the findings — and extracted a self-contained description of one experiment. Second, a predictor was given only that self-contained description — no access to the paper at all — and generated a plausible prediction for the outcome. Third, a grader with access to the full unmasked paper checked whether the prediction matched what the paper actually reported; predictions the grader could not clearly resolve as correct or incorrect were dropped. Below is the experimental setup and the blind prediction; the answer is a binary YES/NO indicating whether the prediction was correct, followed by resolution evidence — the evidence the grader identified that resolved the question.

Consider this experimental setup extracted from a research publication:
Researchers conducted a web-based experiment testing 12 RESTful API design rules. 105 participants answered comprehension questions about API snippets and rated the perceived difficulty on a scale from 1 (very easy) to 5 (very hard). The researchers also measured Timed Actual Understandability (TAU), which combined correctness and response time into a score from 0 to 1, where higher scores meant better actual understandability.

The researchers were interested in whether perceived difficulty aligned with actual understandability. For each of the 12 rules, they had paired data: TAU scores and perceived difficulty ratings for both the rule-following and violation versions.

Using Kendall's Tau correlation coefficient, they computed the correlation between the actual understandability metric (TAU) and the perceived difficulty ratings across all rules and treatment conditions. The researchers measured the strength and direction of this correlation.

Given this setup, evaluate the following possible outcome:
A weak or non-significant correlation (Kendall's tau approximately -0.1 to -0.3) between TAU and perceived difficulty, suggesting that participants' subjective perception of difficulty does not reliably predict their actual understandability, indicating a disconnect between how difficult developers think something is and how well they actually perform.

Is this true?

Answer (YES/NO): YES